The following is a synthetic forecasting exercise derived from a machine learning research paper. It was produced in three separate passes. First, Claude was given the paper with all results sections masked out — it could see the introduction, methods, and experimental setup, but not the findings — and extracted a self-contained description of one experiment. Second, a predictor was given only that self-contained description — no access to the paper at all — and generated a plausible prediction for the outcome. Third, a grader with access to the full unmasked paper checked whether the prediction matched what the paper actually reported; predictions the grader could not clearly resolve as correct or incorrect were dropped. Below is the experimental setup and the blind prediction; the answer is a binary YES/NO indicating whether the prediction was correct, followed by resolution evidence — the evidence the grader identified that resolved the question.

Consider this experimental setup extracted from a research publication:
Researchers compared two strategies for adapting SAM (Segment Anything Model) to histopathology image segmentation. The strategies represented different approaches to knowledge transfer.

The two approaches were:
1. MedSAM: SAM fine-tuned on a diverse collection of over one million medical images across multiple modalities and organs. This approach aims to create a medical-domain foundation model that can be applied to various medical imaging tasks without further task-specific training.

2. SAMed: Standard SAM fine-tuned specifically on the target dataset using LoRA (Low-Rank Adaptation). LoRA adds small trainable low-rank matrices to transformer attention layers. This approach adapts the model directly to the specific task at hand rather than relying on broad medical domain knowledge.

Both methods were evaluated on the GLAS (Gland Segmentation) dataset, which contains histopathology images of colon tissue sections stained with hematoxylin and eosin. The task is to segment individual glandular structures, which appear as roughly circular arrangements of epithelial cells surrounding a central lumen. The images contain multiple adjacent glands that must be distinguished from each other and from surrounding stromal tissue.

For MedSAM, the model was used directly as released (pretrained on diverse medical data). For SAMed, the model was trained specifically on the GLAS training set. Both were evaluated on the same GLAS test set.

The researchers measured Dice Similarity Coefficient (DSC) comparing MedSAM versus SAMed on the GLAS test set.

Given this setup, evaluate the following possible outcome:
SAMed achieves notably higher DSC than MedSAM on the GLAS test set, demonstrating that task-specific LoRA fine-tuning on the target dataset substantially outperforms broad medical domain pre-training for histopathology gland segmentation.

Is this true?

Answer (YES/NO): YES